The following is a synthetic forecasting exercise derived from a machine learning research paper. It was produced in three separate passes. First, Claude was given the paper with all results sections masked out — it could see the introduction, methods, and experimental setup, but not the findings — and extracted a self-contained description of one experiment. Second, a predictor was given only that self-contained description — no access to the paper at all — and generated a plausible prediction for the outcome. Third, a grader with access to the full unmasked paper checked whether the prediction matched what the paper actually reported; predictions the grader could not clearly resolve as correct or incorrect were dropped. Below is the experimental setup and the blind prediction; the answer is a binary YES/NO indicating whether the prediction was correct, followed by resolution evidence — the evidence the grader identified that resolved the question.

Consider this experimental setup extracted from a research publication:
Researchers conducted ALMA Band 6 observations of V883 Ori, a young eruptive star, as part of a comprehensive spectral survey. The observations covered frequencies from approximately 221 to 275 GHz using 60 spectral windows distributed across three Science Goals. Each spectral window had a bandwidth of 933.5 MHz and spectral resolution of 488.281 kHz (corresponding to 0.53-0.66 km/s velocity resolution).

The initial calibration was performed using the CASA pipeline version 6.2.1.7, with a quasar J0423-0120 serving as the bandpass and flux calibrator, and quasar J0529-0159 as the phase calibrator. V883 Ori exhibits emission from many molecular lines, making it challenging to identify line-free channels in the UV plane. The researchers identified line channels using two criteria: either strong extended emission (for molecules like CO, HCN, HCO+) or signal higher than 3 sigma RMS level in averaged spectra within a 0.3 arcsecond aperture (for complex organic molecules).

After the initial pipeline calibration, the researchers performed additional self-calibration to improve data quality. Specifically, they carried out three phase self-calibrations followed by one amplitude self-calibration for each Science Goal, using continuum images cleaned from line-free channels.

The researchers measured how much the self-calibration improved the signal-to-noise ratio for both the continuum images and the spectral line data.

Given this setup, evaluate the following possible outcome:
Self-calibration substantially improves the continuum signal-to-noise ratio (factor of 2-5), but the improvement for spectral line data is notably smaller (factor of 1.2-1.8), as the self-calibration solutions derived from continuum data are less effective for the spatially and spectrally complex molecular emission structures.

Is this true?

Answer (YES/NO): NO